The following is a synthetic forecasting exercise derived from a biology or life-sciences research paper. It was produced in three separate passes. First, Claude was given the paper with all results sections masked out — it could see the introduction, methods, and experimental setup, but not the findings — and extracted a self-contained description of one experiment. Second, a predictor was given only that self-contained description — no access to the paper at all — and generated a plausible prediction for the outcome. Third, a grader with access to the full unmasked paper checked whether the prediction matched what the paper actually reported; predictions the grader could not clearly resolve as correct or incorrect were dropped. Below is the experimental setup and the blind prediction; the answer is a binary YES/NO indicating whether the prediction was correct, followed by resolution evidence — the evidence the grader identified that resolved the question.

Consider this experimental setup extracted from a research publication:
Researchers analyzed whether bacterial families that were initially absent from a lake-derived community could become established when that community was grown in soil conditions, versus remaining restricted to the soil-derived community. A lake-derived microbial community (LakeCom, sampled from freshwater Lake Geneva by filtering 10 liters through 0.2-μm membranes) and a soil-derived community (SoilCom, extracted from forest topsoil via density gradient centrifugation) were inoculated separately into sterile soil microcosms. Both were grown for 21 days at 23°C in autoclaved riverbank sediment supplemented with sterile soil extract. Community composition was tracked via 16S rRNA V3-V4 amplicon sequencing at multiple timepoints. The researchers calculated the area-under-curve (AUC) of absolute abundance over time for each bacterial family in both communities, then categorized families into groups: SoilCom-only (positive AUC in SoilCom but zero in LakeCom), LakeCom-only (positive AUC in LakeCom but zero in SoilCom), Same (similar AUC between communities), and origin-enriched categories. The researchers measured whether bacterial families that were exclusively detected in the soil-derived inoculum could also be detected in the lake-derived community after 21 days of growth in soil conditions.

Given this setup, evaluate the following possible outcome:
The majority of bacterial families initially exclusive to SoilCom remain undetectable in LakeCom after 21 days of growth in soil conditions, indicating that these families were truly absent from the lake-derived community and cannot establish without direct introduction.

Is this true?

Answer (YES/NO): NO